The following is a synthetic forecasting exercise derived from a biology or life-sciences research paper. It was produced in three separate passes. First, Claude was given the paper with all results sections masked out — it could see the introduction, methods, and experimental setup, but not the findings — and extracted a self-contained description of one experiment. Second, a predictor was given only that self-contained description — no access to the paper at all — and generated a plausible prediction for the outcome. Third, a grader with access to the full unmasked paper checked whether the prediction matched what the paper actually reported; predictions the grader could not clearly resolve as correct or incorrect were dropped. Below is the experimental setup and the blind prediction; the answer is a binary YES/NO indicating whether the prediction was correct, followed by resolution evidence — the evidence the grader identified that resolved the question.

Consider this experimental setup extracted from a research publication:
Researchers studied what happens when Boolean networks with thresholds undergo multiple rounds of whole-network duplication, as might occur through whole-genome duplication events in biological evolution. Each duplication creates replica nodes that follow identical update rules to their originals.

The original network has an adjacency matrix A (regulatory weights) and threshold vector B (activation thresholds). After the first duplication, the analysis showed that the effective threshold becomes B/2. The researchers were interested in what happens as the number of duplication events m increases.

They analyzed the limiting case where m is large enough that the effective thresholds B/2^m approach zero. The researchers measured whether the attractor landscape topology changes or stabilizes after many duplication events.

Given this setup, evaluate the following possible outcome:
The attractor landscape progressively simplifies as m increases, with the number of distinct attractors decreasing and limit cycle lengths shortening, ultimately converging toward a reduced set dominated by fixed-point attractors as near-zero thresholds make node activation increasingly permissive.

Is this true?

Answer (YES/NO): NO